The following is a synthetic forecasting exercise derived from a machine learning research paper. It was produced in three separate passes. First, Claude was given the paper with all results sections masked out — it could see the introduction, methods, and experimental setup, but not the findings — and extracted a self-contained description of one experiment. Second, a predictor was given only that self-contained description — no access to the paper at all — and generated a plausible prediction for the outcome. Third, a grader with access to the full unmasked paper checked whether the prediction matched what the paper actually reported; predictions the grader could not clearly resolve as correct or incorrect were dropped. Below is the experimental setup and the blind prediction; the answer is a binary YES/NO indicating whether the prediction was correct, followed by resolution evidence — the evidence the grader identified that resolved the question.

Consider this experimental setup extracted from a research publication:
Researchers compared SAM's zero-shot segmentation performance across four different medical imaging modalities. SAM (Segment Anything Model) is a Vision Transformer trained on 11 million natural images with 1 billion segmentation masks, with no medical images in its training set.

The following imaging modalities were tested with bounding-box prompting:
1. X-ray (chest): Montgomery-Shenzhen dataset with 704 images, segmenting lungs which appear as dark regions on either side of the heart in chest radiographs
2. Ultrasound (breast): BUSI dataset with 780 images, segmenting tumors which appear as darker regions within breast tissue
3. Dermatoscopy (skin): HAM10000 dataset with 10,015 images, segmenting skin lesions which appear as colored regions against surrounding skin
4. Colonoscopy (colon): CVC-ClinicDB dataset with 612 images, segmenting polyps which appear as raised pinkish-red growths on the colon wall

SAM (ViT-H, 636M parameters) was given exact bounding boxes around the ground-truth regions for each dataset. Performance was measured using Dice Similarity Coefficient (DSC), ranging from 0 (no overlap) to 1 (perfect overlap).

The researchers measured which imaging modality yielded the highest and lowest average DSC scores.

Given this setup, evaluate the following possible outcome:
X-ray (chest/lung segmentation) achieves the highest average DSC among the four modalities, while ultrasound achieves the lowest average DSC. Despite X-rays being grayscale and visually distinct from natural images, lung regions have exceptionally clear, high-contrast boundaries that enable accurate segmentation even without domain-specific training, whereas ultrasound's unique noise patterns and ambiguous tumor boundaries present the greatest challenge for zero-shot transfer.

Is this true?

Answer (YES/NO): NO